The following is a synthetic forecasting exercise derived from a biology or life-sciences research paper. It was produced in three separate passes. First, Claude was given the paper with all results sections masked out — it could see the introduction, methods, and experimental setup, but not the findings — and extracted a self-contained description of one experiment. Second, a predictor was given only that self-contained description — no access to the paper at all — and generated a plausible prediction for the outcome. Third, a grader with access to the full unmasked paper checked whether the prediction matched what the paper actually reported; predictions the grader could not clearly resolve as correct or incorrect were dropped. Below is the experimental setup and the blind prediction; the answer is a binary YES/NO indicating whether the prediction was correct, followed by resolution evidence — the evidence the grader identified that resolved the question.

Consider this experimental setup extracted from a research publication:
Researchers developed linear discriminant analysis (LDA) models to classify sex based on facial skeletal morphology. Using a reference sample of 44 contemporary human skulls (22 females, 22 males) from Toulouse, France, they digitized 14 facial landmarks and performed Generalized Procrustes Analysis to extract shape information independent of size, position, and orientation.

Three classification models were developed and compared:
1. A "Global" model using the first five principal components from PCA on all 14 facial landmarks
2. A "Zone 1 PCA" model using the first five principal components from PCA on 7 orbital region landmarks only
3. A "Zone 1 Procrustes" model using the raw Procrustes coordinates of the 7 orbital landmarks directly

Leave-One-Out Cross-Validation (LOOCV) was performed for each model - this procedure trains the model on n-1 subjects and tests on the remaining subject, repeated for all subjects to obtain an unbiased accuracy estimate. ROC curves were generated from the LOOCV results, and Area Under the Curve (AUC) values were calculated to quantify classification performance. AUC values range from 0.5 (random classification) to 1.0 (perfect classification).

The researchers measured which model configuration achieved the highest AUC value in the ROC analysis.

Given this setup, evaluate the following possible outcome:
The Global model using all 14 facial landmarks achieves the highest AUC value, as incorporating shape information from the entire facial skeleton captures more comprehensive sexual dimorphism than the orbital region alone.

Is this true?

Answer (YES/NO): NO